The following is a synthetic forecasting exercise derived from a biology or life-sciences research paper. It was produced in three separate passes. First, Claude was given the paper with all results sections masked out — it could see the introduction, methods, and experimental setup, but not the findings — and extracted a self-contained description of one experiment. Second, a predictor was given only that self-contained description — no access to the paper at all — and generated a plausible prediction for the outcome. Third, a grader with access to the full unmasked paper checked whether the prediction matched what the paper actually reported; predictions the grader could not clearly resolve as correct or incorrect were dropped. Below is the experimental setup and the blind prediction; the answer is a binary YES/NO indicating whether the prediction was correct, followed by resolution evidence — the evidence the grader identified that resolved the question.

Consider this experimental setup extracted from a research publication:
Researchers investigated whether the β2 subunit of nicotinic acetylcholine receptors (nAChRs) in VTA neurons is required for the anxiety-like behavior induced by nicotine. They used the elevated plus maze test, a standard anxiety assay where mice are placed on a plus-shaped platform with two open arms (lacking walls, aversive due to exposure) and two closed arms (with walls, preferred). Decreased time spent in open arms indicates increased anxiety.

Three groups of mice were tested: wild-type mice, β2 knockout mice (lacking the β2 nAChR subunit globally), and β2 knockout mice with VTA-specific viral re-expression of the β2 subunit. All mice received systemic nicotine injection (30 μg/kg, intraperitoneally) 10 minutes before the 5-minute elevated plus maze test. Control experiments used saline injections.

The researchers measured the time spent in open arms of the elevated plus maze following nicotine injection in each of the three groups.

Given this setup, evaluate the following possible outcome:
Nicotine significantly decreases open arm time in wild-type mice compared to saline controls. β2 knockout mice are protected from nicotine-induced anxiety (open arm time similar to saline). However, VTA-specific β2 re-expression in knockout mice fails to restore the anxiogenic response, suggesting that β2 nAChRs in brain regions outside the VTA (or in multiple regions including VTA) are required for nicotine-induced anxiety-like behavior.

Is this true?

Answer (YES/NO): NO